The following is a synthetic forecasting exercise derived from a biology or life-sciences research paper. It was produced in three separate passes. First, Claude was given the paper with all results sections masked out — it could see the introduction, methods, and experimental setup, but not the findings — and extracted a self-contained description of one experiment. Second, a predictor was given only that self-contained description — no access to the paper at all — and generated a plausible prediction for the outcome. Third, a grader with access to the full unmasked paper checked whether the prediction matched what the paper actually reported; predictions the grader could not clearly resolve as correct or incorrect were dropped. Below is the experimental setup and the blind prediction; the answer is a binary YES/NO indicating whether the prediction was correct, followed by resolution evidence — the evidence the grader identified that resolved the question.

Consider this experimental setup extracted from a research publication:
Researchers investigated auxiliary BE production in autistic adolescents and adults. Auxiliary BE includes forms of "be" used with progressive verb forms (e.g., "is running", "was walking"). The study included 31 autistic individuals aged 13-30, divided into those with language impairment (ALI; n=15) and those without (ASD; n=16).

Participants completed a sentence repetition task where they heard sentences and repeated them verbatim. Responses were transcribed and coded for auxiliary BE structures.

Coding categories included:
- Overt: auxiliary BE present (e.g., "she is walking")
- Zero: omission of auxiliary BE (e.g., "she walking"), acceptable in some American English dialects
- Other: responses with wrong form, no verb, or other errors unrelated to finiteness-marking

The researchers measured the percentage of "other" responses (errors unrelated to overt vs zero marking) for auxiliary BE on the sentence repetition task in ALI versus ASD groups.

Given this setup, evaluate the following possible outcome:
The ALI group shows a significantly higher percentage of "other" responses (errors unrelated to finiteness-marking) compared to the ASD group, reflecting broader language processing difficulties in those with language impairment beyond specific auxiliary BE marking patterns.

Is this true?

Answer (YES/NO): NO